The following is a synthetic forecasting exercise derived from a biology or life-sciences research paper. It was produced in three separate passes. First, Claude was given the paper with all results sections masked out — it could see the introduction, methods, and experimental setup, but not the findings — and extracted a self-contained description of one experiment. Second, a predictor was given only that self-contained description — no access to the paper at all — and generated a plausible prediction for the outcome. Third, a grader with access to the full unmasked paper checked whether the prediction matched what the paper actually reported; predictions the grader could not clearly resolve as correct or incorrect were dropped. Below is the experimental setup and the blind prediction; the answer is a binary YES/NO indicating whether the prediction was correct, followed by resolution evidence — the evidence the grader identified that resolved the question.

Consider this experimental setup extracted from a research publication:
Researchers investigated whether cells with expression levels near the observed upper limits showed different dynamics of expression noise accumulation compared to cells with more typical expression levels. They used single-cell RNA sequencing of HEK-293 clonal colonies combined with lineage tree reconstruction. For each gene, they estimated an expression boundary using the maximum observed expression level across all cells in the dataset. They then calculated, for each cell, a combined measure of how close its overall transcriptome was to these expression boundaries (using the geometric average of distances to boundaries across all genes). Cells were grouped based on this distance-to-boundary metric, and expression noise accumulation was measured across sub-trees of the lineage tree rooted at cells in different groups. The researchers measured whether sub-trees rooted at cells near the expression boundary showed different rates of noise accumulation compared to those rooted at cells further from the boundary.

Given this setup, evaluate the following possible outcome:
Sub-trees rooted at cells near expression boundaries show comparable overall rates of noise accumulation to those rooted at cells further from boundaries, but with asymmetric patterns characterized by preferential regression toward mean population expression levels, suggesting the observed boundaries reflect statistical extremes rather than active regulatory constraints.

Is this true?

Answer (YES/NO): NO